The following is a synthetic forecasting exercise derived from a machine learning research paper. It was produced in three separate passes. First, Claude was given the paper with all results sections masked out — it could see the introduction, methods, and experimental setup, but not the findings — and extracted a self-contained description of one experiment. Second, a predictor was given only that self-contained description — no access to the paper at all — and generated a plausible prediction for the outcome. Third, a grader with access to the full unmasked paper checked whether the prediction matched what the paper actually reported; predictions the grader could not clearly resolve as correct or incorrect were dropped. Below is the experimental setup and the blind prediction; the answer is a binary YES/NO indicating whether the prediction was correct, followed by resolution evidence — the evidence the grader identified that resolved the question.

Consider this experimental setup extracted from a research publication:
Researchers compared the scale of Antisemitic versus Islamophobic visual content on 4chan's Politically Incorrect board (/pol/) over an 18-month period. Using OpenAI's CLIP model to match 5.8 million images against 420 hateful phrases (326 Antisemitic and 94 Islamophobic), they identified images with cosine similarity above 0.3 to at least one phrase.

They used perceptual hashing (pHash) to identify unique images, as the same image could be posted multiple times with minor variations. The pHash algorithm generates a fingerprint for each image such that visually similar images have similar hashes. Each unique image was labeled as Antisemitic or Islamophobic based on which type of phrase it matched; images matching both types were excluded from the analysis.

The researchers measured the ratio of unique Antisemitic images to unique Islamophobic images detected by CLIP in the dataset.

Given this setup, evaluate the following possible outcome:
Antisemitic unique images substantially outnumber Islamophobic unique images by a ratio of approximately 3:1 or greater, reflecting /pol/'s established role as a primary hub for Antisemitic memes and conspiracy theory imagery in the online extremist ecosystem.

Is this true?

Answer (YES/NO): YES